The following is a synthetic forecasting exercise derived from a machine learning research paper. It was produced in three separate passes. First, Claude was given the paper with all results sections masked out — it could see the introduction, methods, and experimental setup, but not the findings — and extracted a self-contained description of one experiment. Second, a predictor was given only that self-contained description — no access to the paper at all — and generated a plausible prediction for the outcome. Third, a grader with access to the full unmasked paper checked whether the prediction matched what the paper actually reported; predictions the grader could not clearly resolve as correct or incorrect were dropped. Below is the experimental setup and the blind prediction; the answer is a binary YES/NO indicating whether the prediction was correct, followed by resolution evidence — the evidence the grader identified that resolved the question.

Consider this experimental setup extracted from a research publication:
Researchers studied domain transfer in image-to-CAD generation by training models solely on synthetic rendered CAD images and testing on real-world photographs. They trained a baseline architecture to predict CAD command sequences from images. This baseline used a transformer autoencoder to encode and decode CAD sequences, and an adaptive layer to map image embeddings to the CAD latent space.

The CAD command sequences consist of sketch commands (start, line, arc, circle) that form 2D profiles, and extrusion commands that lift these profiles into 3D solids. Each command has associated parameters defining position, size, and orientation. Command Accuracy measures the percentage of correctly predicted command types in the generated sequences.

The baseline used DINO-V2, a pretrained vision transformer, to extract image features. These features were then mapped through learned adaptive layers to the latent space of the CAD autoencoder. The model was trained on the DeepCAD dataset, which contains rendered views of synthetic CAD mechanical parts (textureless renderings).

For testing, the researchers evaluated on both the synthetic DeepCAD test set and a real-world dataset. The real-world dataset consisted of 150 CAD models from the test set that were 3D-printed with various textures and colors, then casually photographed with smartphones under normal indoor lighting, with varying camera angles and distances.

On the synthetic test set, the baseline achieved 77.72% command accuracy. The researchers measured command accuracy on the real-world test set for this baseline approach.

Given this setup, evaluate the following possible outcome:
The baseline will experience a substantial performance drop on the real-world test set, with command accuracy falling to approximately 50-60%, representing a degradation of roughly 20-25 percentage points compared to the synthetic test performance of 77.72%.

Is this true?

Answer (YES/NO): YES